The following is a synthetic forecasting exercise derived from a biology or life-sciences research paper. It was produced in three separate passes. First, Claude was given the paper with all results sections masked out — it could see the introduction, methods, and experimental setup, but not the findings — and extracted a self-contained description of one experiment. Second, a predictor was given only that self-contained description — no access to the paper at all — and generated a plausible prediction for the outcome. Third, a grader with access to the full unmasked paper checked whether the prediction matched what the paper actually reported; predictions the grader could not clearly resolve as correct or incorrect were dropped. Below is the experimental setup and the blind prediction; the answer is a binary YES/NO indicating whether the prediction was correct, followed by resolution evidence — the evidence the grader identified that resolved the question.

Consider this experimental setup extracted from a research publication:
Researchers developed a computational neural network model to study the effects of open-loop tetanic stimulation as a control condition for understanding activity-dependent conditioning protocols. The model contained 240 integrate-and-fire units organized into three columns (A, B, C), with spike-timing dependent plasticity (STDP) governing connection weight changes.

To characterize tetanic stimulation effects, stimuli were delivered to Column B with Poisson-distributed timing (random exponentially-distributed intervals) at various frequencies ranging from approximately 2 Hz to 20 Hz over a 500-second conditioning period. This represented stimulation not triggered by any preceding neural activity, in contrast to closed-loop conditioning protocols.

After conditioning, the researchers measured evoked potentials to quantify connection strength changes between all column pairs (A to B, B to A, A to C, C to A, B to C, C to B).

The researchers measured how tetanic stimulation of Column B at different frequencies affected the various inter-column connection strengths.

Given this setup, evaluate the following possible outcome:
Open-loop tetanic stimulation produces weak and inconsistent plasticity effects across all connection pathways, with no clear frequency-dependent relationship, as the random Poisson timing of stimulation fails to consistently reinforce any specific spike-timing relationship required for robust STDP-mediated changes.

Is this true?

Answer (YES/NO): NO